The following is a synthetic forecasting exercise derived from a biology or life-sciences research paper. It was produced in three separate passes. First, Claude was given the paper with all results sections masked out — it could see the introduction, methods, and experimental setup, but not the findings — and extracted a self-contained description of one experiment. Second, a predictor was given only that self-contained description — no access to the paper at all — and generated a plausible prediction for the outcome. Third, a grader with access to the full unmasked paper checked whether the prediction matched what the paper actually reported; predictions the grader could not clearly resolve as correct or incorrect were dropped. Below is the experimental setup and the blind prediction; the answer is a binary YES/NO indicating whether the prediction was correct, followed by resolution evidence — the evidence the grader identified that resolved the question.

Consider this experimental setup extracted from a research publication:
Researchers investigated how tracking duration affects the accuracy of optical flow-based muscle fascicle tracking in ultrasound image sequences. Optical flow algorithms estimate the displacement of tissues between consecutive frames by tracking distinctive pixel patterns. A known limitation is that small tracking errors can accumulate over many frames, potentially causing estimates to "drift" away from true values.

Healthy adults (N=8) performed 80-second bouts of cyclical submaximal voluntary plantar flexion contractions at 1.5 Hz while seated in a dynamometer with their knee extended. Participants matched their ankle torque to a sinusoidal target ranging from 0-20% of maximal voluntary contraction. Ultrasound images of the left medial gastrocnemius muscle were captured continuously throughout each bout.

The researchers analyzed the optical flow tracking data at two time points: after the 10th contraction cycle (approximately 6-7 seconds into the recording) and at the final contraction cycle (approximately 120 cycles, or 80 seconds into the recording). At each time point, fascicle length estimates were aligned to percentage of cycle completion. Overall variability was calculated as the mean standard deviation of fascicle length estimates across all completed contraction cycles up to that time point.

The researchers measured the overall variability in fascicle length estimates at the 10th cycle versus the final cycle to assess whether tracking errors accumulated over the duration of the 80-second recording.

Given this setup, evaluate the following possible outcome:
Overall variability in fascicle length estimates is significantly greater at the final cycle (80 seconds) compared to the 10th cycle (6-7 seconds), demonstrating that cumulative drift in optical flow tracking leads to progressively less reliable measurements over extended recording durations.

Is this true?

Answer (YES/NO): YES